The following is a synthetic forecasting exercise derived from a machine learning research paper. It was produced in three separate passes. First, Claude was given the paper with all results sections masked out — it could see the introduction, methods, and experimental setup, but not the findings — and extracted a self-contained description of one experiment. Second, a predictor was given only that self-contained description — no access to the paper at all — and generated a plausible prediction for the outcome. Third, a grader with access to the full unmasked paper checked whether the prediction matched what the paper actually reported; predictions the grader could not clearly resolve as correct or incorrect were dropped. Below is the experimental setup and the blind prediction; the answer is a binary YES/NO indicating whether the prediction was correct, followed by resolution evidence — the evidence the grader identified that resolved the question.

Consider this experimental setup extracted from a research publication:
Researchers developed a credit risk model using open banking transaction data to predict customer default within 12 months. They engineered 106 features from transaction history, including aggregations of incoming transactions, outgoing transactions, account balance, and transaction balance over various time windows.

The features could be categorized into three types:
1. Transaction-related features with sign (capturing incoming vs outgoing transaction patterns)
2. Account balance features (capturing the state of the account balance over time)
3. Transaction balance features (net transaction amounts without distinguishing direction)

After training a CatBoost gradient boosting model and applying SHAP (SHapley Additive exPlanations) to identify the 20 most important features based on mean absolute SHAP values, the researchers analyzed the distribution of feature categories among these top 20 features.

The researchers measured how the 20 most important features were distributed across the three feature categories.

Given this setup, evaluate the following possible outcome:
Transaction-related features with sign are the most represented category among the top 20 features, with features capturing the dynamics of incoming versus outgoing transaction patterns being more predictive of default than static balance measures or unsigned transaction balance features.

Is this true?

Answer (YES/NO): YES